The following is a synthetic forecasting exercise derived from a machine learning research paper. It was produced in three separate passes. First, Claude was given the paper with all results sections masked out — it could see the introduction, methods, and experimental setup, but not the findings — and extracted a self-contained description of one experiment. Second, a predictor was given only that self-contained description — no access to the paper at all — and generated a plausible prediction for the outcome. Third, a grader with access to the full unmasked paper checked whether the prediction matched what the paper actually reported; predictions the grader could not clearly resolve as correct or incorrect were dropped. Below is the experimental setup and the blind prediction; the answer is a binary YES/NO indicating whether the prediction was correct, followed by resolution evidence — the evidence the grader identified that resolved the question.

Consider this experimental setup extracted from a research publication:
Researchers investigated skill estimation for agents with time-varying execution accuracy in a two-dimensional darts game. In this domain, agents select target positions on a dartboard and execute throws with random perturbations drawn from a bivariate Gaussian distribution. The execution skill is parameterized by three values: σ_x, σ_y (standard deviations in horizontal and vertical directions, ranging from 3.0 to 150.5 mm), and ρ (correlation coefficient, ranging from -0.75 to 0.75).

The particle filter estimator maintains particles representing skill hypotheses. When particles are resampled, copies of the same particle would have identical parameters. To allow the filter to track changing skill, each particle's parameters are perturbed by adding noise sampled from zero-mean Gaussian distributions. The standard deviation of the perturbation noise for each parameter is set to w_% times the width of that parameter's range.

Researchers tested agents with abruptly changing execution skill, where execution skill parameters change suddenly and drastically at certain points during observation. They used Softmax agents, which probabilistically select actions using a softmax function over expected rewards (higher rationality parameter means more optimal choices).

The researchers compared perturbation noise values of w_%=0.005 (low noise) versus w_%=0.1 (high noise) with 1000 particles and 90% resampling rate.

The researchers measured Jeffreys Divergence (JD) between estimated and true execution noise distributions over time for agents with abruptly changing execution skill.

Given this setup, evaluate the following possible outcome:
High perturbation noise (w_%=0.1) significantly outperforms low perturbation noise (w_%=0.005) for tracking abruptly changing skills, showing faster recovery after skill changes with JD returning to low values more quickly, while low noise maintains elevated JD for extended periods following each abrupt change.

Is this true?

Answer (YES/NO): NO